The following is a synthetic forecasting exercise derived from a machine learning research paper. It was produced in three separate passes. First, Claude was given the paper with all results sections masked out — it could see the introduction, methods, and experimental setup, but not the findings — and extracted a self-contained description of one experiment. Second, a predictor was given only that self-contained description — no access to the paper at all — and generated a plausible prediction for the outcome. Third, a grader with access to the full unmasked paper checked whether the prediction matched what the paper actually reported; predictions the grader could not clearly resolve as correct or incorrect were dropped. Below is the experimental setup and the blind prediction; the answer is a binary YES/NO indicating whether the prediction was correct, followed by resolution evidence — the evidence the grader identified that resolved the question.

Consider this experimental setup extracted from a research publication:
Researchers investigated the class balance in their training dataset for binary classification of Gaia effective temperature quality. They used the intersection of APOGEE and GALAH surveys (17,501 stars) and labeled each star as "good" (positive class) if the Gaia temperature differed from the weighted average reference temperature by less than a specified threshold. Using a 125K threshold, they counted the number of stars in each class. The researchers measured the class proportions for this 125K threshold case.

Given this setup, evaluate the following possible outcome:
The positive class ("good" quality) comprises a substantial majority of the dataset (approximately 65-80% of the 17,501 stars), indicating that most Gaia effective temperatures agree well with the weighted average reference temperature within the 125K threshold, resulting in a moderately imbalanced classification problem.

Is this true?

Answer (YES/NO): NO